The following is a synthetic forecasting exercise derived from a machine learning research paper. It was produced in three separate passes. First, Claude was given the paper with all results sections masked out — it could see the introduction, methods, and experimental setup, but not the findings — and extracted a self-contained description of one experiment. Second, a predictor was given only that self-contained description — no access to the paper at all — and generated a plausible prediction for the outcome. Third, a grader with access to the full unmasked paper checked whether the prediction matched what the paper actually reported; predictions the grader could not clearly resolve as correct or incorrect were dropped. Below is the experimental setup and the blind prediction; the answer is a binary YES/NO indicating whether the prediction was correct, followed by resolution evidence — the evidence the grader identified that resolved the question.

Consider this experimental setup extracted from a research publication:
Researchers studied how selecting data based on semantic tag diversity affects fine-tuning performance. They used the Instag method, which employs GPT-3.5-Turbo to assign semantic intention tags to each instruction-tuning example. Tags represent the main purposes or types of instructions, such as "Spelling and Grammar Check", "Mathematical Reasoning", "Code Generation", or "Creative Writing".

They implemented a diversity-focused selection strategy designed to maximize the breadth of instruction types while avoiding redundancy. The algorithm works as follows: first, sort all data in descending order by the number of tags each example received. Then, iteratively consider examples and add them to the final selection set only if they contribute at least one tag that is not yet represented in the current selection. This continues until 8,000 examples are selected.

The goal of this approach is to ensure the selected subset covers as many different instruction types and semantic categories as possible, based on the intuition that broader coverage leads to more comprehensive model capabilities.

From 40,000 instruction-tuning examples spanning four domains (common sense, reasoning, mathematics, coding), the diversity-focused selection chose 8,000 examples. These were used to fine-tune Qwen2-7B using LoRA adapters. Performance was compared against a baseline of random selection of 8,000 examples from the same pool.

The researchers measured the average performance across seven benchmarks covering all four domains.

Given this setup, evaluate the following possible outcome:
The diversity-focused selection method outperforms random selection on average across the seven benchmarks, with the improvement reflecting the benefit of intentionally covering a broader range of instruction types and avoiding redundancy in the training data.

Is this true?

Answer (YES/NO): NO